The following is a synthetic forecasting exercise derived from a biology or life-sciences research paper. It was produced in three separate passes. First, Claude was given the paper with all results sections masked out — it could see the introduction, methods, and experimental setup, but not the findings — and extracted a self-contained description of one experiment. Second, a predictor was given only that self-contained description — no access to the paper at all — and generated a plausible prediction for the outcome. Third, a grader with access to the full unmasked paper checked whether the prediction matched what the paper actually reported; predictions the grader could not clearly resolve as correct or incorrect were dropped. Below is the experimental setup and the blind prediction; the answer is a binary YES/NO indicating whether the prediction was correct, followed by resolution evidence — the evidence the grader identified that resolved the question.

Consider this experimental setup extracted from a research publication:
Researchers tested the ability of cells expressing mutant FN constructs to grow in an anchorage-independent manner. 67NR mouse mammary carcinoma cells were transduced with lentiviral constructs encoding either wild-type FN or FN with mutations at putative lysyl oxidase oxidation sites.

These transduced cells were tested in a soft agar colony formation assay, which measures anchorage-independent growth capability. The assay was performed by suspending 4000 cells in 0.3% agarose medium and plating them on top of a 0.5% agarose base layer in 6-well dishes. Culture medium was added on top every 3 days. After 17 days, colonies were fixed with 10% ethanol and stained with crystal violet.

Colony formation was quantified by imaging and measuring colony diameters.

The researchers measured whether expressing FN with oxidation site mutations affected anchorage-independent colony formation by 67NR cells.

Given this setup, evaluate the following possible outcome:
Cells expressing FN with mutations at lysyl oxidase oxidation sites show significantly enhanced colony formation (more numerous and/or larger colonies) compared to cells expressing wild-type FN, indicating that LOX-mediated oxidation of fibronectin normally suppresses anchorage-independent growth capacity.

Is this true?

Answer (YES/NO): NO